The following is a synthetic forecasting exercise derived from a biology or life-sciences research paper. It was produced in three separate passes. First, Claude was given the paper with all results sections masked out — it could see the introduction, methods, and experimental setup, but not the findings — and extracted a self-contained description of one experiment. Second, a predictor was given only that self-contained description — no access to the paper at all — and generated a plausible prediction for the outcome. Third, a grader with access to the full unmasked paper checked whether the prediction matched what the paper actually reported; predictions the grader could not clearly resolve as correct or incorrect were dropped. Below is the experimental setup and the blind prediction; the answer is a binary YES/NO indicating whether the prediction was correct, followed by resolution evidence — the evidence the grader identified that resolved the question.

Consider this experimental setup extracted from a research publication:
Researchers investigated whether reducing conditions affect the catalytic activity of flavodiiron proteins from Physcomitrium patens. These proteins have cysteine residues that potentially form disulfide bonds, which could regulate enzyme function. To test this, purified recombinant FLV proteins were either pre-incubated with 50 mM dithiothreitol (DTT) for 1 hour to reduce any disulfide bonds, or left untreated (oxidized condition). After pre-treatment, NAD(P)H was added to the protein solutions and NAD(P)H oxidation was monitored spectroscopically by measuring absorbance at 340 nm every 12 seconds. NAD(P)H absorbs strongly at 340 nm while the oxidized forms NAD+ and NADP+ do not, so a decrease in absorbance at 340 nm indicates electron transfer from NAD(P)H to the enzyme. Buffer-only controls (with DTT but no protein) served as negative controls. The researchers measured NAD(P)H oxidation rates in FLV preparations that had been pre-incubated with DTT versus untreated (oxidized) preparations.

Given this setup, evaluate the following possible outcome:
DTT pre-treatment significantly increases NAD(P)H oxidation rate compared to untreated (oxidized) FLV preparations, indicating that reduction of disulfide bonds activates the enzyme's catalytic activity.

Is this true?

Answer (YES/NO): NO